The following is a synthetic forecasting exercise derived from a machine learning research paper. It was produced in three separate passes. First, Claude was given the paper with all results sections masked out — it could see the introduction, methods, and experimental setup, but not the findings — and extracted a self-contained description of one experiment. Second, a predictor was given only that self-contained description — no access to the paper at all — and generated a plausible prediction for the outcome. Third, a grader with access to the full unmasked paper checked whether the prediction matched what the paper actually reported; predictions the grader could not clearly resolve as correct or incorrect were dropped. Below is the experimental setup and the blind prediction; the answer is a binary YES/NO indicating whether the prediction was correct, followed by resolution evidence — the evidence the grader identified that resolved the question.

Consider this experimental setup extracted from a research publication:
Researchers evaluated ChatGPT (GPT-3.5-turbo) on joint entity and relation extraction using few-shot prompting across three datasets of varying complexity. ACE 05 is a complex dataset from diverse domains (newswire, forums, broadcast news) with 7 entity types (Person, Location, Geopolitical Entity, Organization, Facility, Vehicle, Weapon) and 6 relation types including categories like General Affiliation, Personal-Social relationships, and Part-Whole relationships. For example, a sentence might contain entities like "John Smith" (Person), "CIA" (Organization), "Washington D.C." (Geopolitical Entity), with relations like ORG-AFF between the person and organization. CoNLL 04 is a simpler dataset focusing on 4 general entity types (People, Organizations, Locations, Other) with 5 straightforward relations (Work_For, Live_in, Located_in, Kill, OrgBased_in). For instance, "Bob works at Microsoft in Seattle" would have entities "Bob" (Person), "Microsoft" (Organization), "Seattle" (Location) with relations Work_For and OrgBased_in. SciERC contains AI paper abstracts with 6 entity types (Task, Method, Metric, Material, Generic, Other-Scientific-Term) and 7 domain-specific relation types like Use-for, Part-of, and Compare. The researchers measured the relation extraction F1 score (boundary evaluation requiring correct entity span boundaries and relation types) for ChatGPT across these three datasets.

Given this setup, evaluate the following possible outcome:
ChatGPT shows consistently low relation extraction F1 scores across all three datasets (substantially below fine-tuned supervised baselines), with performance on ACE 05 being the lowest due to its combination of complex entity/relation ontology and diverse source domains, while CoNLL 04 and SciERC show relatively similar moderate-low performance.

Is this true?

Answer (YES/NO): NO